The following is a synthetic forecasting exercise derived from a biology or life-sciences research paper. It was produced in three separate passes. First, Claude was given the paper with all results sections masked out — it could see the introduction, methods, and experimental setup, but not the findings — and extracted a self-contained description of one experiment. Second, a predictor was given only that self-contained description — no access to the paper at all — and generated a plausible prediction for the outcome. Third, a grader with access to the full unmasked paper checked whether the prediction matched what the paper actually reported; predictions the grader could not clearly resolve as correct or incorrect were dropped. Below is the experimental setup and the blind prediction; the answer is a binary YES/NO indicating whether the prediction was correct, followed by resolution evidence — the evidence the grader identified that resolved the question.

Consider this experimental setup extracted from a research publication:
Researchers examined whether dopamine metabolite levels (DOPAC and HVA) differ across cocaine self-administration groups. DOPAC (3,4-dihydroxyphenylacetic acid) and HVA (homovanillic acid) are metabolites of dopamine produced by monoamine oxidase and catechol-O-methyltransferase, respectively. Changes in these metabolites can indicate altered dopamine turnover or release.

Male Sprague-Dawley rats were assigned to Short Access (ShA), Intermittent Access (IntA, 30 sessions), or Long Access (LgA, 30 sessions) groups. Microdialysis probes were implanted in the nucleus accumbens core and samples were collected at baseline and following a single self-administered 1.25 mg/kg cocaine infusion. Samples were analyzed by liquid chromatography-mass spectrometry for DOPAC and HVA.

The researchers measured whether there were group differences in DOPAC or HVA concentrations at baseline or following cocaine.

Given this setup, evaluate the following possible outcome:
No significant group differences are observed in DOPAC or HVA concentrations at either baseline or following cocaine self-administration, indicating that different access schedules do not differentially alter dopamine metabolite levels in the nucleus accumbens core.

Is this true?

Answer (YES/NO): YES